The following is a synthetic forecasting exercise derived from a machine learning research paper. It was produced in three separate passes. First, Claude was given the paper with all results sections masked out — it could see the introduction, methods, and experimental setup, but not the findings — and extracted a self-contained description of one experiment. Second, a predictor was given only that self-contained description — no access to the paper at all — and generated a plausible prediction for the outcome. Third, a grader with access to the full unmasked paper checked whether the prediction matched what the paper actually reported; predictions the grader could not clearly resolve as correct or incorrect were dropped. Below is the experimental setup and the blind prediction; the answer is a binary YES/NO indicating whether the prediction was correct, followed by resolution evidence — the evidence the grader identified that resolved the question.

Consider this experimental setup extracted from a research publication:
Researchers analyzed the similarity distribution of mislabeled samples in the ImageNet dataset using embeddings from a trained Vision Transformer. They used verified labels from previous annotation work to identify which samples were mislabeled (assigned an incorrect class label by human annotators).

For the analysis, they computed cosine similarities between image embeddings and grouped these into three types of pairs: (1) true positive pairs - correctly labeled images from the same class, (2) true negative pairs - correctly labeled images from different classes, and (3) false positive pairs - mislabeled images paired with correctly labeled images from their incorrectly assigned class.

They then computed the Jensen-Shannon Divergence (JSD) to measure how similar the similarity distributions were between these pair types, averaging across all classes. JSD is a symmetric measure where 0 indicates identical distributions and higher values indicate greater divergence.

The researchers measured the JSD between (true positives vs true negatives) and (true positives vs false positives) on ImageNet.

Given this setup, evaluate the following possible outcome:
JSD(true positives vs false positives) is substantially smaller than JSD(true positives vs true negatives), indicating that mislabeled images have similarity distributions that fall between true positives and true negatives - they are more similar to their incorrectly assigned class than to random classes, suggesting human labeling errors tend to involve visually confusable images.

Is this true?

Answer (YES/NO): YES